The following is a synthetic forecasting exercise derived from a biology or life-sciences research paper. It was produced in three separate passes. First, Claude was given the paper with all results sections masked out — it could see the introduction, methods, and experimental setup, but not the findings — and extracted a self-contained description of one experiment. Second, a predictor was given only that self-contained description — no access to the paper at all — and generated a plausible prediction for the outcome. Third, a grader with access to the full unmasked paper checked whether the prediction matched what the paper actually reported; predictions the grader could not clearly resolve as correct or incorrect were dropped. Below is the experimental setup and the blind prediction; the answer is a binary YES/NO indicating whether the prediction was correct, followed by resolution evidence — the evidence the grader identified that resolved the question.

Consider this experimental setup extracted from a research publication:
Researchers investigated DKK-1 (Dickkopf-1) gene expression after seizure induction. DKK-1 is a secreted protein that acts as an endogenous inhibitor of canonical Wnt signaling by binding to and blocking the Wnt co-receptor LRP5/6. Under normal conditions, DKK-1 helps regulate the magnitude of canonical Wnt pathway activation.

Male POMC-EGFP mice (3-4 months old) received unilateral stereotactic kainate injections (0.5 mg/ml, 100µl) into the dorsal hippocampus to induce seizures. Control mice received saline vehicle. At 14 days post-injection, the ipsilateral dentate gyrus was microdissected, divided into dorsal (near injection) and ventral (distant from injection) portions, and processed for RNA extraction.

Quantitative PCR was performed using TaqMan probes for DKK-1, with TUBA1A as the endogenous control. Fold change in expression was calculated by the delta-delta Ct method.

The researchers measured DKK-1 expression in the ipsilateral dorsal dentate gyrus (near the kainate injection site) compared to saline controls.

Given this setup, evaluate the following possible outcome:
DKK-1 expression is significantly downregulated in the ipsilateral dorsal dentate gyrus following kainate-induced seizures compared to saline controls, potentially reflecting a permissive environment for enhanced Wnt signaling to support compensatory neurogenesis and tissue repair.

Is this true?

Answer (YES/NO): NO